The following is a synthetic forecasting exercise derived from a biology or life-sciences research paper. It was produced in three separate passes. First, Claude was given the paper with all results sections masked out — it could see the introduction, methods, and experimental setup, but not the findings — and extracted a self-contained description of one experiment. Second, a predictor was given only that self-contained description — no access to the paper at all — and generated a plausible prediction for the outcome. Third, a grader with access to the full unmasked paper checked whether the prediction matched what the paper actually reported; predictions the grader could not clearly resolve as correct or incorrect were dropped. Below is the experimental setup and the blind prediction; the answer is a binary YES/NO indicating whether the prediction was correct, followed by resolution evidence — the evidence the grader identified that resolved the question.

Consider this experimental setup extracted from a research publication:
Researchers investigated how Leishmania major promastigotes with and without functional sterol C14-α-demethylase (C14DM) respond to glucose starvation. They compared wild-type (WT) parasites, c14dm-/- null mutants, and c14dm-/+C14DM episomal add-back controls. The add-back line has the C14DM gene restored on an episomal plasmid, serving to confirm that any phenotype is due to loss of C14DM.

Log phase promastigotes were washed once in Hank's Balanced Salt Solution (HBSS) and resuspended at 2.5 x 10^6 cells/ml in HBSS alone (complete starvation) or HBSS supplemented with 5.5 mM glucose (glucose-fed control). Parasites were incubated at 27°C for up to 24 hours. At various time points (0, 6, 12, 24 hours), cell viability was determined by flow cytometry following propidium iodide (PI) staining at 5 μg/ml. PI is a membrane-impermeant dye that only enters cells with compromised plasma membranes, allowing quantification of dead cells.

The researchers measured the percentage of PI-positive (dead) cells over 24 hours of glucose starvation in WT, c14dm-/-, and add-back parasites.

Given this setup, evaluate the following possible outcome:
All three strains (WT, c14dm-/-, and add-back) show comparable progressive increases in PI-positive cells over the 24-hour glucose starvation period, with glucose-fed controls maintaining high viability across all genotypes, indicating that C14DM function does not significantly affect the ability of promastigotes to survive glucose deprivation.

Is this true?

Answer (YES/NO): NO